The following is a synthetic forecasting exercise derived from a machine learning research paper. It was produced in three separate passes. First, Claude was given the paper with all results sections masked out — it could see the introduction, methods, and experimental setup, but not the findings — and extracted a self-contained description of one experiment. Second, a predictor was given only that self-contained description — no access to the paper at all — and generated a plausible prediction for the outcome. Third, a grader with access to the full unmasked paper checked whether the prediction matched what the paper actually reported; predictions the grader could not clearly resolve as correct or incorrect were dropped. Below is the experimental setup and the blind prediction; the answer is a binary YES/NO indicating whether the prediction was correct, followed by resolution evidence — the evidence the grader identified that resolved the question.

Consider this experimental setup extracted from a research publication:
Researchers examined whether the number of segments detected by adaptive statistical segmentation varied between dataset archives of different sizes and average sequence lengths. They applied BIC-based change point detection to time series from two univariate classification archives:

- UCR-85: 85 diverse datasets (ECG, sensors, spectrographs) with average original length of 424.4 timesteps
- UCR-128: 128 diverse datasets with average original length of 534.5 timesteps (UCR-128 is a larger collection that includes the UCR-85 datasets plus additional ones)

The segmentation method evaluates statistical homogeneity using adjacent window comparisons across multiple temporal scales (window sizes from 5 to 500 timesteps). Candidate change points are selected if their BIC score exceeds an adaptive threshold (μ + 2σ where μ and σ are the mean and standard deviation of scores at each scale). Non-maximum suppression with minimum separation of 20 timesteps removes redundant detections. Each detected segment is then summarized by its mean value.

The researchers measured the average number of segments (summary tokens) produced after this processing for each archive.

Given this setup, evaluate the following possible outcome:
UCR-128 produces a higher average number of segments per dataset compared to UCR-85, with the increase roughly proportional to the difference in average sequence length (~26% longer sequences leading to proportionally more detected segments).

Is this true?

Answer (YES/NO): NO